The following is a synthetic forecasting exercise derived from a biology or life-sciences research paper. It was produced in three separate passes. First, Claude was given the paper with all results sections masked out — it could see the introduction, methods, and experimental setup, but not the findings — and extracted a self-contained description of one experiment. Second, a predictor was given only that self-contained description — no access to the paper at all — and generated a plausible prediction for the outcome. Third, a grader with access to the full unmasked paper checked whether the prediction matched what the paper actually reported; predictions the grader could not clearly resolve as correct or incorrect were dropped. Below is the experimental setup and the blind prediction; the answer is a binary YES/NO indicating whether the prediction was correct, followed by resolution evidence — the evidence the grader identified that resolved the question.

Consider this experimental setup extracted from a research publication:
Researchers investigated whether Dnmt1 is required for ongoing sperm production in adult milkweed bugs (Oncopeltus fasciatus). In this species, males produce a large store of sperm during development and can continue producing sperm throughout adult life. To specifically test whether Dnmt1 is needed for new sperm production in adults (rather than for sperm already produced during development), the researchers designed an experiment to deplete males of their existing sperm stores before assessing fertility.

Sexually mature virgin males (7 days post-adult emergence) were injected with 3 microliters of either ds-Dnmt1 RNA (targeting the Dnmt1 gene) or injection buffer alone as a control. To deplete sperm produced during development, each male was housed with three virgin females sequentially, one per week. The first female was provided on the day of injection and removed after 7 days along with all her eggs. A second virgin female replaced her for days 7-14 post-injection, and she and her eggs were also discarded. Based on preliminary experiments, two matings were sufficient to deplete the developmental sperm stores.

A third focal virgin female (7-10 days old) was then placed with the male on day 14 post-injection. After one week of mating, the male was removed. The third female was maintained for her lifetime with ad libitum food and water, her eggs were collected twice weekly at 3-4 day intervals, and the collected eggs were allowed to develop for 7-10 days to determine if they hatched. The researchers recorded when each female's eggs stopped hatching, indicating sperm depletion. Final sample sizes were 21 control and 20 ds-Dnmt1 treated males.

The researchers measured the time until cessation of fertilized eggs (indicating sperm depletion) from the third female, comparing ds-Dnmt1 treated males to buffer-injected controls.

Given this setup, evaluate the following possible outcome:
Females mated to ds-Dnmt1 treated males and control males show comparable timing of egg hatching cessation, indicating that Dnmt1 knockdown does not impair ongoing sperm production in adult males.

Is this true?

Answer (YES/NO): NO